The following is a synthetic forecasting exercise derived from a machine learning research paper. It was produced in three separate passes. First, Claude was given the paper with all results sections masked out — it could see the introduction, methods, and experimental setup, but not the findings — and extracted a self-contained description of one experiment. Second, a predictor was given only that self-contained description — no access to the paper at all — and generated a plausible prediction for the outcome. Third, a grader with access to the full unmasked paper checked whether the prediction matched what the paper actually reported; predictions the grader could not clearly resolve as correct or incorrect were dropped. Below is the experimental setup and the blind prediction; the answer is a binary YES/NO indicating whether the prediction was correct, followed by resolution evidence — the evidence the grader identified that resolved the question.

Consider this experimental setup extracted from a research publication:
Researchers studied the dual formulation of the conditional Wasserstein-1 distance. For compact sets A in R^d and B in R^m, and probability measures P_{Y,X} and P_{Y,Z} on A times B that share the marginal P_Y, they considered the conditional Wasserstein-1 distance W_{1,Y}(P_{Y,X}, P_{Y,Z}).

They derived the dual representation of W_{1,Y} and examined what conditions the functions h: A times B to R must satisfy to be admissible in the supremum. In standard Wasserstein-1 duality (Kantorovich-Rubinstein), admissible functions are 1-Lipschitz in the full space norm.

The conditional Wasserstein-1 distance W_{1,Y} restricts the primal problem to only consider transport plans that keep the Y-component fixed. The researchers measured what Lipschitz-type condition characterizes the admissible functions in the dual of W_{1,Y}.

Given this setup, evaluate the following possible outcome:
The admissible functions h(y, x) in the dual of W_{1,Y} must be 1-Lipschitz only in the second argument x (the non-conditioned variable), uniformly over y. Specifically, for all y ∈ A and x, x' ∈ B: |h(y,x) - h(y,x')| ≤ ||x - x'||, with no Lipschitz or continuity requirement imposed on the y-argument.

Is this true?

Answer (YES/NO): NO